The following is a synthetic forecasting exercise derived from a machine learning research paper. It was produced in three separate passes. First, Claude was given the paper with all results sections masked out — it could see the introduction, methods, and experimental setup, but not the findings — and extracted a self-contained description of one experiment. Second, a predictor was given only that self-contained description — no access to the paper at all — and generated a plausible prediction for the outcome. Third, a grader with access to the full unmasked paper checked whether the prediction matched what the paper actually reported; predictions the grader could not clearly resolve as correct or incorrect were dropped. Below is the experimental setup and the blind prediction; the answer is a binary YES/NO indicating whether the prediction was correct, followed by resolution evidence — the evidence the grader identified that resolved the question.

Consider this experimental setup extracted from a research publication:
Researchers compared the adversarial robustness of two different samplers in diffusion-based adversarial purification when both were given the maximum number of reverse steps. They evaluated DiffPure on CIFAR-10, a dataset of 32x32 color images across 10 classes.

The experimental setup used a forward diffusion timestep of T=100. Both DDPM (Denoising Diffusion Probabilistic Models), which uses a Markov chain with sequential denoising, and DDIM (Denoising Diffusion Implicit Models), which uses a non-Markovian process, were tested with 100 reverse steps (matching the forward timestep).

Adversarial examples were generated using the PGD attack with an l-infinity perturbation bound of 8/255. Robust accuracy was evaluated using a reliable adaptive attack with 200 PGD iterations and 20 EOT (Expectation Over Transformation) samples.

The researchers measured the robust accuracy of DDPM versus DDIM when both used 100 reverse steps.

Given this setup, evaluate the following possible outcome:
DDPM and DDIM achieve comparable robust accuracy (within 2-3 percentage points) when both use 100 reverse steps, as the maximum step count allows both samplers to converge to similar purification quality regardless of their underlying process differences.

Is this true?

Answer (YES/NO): NO